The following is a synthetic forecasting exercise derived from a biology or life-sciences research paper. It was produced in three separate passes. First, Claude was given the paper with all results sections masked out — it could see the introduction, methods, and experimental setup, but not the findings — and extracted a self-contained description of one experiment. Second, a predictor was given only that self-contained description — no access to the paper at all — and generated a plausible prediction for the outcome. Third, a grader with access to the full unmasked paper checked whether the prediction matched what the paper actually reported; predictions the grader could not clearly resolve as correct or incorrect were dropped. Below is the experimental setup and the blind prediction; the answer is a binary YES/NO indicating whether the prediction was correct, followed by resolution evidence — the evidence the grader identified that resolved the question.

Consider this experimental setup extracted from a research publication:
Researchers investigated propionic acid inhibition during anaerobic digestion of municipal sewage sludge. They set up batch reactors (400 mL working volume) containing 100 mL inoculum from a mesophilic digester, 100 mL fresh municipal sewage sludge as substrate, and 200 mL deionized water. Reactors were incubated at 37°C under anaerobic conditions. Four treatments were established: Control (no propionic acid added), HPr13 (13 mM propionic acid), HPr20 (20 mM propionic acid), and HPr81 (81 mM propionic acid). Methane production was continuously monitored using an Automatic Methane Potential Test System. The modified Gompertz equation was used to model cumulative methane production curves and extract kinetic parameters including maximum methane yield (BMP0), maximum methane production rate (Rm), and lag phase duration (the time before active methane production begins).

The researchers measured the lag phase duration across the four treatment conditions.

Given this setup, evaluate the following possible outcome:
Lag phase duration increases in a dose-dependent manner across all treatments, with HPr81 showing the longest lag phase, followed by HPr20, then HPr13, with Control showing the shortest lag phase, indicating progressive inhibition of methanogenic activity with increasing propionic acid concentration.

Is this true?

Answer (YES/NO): NO